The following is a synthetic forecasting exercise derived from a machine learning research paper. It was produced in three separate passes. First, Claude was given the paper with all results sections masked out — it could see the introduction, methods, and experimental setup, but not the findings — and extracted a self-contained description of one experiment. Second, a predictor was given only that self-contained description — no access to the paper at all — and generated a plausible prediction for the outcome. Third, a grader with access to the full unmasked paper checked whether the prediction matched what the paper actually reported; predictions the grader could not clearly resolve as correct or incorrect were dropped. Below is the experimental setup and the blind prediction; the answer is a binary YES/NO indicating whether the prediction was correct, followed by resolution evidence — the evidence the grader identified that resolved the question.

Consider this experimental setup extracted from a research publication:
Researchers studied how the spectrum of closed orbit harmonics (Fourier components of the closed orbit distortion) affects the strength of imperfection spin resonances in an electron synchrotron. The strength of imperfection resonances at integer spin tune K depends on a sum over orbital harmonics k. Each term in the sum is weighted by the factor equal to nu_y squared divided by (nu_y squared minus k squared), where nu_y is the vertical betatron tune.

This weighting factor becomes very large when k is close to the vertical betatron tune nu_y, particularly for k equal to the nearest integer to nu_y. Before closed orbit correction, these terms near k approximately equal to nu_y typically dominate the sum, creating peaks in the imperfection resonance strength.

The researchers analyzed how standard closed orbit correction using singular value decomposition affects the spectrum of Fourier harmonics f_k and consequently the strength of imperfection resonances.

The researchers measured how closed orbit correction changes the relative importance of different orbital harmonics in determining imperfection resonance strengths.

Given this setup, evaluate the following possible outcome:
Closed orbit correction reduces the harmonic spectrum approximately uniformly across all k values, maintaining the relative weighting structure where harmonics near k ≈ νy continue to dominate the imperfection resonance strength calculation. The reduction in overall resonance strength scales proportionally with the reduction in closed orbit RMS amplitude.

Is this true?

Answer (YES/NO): NO